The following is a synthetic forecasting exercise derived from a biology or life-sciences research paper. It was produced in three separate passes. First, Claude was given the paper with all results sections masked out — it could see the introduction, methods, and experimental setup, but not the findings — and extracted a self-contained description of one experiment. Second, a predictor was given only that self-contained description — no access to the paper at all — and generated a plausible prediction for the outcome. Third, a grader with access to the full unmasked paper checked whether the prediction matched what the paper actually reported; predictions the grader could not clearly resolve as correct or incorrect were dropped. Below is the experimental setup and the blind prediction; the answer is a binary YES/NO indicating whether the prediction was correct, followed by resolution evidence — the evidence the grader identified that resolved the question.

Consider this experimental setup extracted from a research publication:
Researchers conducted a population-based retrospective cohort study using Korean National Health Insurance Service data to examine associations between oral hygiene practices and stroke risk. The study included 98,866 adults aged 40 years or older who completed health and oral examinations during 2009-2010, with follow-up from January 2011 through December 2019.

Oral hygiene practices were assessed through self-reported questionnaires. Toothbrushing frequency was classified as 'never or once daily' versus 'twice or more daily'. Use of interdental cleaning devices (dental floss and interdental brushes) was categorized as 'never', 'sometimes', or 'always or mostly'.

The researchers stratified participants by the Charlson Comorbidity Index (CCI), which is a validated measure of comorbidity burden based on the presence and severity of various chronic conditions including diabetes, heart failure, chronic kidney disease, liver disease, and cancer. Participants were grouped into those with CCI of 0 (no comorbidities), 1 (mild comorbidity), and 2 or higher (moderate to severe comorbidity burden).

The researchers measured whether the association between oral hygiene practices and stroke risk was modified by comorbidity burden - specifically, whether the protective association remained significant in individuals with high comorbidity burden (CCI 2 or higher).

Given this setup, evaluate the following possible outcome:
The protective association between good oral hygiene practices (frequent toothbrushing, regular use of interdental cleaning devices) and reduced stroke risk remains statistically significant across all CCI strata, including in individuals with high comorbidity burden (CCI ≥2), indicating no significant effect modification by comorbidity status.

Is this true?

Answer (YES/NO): YES